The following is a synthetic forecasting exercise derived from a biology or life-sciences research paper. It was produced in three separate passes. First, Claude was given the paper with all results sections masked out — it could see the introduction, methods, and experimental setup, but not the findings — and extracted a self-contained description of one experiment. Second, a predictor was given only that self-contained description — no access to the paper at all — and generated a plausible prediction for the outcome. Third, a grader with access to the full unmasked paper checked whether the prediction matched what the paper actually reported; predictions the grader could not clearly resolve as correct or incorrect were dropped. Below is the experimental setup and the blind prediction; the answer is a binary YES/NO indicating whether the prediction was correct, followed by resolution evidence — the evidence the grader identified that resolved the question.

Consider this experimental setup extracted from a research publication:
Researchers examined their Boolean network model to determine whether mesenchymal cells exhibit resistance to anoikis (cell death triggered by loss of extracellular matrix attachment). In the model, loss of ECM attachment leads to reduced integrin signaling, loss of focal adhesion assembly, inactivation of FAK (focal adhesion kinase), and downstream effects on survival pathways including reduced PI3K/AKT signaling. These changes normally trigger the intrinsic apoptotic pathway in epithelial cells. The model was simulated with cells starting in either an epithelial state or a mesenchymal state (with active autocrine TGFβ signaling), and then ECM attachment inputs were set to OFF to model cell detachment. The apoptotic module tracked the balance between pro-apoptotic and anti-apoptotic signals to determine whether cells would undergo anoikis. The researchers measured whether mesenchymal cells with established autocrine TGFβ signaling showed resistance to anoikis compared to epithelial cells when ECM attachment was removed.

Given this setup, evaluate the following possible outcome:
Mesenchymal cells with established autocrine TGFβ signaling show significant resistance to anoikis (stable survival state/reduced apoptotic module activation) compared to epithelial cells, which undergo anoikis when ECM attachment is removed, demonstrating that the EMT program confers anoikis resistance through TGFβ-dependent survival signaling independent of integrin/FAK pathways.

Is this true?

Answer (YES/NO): YES